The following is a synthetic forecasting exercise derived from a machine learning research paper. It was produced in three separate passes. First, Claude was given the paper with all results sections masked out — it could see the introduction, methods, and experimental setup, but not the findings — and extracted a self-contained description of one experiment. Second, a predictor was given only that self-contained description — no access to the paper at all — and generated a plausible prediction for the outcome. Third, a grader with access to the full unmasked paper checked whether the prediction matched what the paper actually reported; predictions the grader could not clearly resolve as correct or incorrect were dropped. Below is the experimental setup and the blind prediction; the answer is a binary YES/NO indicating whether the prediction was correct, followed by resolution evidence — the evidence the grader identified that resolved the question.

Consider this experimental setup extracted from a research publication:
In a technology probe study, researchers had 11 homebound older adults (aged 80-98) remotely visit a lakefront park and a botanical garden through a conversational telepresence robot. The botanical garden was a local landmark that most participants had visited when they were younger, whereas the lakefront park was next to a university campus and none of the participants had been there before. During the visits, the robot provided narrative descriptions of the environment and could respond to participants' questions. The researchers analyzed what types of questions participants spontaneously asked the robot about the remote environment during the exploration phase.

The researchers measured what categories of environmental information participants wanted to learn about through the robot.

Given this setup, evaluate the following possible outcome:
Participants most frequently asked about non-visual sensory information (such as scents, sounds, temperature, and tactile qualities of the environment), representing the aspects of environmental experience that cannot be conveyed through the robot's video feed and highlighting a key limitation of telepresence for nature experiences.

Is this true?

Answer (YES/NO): NO